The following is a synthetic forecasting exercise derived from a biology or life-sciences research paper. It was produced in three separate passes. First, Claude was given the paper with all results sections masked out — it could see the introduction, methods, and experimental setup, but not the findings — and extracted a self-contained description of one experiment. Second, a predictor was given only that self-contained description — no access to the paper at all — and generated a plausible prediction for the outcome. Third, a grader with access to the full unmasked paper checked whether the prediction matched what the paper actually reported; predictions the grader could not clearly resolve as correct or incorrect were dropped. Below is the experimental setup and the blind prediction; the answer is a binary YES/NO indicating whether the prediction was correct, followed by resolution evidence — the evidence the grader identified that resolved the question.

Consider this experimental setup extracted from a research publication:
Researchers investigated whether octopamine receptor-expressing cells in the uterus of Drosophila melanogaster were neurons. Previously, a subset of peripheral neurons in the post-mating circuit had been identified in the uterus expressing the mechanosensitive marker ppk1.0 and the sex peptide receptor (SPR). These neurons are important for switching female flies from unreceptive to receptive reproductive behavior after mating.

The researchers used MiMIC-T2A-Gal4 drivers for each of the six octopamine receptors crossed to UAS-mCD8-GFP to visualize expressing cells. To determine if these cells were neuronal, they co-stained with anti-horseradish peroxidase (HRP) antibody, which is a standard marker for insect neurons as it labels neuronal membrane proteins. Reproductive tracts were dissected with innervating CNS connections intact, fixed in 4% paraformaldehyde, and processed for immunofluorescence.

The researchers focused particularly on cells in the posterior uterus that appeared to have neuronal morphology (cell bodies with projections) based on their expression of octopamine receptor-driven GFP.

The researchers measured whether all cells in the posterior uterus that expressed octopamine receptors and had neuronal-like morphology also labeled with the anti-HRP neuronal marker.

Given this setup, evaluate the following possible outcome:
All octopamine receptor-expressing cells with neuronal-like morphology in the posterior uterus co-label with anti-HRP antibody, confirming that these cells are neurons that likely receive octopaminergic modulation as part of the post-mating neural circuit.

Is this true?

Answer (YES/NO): NO